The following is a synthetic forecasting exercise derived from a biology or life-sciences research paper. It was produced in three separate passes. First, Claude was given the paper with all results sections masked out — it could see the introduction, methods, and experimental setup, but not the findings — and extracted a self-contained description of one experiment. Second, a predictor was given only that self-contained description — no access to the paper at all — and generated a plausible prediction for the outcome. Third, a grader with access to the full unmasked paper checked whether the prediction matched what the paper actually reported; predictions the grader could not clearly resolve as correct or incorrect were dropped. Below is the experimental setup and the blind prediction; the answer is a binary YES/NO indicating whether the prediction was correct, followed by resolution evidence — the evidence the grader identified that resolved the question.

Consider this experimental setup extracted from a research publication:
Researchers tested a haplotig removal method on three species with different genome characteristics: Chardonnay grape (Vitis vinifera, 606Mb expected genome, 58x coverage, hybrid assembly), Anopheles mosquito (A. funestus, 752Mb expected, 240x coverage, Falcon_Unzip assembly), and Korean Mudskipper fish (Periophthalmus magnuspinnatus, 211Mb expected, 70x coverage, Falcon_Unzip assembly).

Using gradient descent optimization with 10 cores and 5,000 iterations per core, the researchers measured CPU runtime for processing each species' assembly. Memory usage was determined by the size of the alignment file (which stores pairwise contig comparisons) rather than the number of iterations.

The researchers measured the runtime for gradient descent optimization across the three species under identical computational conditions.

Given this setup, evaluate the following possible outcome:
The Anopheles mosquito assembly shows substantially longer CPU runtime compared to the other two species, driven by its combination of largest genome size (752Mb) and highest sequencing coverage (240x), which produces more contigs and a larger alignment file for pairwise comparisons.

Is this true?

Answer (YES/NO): NO